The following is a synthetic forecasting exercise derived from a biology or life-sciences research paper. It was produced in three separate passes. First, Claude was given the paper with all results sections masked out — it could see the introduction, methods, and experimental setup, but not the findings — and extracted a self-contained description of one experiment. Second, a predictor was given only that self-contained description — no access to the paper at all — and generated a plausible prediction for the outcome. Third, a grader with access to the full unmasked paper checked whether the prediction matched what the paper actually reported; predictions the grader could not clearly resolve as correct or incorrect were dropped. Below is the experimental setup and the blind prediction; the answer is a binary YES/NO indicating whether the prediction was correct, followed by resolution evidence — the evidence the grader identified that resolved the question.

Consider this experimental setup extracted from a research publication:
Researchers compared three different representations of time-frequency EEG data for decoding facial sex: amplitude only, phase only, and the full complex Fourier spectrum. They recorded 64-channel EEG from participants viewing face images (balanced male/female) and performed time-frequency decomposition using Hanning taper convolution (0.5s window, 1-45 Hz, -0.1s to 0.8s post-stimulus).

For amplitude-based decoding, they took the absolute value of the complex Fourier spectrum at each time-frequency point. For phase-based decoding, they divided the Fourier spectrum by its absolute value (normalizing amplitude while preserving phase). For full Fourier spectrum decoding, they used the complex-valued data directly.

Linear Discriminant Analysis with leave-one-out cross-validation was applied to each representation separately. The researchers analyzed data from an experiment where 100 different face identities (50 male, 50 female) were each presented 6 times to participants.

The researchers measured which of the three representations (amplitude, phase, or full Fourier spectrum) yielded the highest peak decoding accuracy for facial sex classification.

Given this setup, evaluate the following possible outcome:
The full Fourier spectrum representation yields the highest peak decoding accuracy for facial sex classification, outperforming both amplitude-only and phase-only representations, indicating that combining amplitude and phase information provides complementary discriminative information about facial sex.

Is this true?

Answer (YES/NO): YES